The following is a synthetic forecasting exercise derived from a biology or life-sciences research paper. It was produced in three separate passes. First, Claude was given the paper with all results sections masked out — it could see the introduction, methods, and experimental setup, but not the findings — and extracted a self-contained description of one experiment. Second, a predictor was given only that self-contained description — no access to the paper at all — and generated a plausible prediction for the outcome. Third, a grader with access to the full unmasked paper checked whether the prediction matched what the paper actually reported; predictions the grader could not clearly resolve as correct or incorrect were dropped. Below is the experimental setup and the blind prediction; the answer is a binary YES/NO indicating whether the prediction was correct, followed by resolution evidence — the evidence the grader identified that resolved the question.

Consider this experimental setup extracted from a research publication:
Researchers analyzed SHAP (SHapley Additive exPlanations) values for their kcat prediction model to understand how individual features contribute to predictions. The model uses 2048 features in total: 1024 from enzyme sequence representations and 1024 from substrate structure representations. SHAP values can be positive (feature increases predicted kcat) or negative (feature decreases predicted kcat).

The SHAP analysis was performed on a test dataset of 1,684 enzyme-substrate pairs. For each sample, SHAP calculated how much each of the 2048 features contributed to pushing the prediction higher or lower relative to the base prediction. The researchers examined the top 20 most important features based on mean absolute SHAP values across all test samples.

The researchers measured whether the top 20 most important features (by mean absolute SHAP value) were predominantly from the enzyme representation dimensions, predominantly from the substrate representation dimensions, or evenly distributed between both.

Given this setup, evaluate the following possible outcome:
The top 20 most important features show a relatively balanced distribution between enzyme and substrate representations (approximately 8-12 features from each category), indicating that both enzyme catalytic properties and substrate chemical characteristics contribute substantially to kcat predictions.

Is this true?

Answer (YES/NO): NO